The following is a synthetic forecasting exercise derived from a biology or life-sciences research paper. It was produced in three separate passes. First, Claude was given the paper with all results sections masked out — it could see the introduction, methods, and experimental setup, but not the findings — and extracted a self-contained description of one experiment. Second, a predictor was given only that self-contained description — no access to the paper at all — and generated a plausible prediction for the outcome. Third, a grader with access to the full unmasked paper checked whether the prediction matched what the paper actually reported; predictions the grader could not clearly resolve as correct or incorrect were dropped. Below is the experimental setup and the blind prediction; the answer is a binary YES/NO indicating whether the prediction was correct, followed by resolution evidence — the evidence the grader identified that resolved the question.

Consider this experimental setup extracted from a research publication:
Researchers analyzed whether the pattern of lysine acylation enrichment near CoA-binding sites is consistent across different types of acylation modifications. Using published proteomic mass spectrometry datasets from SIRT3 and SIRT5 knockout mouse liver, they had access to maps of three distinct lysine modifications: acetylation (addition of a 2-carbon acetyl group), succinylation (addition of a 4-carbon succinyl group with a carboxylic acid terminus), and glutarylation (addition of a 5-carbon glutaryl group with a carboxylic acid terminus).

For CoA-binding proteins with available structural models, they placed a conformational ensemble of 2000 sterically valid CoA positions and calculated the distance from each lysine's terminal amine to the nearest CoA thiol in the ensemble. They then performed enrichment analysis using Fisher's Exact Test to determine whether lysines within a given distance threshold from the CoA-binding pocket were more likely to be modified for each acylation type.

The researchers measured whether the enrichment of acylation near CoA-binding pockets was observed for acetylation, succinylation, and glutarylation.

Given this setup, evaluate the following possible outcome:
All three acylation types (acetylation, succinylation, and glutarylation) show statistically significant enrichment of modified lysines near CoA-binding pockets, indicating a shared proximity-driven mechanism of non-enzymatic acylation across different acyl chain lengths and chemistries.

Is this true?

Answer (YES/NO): YES